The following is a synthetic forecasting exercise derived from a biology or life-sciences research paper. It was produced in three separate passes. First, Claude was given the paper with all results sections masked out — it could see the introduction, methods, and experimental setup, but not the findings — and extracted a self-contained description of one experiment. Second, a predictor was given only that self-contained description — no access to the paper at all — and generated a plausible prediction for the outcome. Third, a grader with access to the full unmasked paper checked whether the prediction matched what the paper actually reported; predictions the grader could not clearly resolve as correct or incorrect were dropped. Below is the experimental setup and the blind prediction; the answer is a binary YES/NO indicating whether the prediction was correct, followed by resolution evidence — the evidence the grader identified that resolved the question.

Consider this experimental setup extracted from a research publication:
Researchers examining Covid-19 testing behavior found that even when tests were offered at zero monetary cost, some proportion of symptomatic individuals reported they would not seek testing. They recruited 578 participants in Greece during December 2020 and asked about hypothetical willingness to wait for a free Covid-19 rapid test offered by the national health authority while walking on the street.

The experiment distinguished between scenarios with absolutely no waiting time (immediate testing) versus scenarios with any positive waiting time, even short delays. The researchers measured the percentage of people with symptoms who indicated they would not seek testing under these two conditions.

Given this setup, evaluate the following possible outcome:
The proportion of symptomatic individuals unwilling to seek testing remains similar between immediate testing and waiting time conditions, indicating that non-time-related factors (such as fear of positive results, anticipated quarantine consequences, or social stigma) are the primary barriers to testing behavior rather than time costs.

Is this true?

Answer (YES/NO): NO